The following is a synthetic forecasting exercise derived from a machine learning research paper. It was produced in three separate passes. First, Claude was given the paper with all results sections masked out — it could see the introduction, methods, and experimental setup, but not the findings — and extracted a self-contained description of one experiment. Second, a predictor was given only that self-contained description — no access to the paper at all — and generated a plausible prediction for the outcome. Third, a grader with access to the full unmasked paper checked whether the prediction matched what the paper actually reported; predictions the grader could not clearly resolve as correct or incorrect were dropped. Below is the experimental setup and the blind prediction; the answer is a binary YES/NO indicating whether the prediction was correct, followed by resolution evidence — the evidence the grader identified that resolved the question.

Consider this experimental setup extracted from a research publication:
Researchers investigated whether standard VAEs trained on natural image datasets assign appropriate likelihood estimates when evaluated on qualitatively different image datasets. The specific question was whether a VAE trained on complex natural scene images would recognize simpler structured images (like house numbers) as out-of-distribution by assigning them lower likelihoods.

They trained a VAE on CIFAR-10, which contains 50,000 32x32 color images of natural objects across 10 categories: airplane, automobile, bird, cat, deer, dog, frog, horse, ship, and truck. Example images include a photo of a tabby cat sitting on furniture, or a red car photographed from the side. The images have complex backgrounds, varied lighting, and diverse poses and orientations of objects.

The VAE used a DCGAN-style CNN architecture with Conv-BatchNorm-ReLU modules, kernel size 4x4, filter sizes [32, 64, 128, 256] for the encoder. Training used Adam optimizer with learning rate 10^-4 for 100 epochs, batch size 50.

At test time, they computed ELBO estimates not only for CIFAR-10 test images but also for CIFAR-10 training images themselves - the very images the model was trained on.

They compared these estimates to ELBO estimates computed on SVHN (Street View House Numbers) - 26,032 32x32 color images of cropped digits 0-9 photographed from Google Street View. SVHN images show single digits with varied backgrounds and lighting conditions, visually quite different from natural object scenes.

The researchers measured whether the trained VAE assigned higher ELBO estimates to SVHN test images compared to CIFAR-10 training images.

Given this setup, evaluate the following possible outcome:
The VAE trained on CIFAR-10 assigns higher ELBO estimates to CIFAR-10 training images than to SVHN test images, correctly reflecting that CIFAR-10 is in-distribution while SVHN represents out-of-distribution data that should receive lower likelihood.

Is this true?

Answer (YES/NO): NO